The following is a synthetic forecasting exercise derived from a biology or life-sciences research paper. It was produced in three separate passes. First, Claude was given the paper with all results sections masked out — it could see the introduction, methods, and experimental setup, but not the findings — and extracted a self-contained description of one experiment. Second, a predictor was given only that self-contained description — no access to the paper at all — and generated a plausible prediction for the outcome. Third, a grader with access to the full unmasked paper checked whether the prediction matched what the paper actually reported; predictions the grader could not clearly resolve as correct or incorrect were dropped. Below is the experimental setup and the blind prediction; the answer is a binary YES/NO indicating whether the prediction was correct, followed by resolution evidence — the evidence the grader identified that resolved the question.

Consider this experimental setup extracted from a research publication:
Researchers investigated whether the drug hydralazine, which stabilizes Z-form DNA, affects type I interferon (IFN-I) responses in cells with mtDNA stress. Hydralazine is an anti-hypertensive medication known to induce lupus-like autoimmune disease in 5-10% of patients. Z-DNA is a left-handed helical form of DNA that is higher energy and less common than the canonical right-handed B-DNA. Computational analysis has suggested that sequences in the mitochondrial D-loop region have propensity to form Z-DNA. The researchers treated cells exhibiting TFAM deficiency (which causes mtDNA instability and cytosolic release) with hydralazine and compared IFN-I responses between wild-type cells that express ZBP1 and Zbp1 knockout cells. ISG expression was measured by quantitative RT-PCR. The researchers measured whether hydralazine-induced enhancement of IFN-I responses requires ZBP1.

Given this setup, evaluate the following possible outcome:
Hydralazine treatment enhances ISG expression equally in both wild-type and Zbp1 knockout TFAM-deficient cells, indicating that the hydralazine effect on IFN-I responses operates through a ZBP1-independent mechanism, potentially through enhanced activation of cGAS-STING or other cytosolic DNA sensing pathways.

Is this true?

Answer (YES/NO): NO